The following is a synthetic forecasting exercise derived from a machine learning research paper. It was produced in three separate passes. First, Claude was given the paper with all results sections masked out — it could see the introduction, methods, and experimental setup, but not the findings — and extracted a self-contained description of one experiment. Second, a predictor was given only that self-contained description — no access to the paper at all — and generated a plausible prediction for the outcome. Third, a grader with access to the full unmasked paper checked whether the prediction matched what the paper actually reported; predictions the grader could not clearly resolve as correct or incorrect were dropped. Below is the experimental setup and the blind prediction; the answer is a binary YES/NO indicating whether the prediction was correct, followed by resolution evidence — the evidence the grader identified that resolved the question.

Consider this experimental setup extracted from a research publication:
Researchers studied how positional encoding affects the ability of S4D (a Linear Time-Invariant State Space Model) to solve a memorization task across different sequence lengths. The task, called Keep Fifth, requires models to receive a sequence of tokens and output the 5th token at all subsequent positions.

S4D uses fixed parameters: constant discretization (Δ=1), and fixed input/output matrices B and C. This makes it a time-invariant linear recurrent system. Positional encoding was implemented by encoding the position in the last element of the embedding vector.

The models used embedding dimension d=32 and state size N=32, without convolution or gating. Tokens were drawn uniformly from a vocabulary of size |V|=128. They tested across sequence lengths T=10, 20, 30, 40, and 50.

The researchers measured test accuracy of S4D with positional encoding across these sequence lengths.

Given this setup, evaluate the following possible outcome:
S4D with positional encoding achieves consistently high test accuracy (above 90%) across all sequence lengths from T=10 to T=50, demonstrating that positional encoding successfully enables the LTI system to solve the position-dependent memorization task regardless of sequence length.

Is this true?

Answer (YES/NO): NO